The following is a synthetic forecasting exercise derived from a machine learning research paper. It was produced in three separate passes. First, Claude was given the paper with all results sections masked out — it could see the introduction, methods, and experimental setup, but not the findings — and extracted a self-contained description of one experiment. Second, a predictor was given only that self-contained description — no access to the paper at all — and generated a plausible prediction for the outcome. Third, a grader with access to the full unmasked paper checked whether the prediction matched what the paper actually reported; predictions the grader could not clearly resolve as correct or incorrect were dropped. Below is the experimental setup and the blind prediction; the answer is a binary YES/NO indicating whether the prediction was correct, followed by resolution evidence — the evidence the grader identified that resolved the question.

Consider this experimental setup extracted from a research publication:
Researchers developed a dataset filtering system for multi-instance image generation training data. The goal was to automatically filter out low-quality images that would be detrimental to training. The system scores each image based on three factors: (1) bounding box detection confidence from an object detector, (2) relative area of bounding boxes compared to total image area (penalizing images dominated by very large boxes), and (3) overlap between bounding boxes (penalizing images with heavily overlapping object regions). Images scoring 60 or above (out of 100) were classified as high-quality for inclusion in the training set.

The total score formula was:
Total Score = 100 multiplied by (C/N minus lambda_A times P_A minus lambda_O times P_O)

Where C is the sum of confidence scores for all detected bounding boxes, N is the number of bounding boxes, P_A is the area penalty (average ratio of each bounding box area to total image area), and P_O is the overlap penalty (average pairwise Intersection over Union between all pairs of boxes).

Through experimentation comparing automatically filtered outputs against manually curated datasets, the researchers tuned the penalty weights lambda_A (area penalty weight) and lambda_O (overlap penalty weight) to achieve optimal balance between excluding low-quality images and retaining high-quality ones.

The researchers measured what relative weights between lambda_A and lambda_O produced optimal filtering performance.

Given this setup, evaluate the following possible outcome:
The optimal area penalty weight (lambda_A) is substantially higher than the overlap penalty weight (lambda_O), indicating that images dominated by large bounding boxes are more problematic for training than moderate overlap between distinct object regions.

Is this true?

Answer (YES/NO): NO